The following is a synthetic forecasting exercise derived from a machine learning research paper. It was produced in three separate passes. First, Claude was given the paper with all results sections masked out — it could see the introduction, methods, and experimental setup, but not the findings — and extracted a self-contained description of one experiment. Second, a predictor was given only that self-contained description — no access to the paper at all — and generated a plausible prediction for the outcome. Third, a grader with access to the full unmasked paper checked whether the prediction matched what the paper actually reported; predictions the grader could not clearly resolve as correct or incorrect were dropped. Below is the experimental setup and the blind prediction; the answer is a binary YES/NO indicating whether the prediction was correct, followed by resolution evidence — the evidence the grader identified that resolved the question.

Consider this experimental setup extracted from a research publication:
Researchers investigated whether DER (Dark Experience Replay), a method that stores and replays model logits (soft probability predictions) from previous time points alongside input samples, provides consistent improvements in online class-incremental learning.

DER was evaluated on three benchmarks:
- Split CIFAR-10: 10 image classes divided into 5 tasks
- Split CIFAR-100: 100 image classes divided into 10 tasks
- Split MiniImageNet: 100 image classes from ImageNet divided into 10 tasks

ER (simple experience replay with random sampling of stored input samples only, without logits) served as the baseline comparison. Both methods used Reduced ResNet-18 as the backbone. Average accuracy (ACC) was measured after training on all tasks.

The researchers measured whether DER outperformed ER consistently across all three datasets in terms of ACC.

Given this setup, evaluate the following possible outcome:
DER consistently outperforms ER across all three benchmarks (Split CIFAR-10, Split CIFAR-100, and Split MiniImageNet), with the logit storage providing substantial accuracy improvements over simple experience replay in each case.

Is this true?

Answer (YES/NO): NO